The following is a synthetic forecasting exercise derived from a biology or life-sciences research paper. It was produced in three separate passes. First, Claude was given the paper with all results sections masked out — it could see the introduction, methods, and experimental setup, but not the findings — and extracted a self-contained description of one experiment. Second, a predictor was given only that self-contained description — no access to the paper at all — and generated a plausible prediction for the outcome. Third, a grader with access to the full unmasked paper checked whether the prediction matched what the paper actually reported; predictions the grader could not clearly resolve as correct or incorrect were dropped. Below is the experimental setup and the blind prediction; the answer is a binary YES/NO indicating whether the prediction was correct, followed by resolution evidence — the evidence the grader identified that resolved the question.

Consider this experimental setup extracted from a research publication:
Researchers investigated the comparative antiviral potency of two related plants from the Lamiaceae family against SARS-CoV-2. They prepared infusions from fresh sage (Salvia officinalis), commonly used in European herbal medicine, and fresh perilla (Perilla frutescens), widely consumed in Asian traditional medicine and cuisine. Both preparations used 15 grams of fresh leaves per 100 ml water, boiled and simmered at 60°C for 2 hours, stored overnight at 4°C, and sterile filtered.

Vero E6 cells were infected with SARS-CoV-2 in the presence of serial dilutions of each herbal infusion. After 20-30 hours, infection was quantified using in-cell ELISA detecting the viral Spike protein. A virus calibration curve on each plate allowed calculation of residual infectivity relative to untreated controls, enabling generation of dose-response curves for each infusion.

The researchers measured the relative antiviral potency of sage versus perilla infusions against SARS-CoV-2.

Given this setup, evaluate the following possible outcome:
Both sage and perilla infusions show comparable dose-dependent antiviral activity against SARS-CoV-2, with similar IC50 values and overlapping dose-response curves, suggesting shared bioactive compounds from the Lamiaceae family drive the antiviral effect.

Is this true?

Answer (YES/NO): NO